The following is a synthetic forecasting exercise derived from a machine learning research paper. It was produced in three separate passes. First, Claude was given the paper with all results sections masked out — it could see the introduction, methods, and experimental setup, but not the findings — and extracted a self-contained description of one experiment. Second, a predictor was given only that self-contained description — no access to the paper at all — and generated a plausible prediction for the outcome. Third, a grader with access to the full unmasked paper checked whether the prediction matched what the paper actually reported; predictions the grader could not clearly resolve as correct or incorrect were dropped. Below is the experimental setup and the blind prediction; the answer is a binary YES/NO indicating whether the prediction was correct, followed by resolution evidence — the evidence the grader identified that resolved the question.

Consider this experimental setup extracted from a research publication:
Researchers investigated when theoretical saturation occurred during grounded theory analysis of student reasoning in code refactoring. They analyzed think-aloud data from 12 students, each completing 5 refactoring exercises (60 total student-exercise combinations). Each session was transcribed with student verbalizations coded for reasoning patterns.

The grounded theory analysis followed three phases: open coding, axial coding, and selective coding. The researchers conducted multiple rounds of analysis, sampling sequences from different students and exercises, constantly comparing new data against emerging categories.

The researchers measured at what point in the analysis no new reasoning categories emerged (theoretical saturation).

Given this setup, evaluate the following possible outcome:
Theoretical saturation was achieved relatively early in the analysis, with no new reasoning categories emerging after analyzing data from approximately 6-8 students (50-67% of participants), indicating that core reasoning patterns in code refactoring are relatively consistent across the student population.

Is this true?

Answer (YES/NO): YES